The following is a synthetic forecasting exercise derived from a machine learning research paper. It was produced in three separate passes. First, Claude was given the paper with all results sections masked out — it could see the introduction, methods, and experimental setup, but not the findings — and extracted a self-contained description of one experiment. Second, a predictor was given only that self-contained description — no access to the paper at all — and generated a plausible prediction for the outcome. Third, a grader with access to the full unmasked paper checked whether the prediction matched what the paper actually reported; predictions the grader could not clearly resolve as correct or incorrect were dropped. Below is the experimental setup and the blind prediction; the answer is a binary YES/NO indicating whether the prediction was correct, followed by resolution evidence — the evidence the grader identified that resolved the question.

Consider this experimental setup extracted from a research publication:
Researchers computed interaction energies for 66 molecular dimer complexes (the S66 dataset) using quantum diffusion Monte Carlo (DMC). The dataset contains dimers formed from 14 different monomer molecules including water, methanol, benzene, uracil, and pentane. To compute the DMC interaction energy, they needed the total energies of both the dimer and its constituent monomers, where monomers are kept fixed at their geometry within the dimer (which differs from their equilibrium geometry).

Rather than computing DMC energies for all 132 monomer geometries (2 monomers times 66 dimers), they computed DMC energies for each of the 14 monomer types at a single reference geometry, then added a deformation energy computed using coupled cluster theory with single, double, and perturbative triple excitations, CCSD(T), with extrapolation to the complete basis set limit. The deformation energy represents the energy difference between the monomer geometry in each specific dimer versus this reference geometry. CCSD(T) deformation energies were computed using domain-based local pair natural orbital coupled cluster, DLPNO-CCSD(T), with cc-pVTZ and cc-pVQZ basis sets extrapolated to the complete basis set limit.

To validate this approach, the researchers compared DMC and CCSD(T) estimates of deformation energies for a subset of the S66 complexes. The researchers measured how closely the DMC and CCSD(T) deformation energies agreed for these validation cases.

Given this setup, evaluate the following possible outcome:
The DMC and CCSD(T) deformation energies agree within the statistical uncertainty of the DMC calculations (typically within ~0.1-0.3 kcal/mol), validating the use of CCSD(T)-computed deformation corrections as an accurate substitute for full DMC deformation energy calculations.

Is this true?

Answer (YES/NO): YES